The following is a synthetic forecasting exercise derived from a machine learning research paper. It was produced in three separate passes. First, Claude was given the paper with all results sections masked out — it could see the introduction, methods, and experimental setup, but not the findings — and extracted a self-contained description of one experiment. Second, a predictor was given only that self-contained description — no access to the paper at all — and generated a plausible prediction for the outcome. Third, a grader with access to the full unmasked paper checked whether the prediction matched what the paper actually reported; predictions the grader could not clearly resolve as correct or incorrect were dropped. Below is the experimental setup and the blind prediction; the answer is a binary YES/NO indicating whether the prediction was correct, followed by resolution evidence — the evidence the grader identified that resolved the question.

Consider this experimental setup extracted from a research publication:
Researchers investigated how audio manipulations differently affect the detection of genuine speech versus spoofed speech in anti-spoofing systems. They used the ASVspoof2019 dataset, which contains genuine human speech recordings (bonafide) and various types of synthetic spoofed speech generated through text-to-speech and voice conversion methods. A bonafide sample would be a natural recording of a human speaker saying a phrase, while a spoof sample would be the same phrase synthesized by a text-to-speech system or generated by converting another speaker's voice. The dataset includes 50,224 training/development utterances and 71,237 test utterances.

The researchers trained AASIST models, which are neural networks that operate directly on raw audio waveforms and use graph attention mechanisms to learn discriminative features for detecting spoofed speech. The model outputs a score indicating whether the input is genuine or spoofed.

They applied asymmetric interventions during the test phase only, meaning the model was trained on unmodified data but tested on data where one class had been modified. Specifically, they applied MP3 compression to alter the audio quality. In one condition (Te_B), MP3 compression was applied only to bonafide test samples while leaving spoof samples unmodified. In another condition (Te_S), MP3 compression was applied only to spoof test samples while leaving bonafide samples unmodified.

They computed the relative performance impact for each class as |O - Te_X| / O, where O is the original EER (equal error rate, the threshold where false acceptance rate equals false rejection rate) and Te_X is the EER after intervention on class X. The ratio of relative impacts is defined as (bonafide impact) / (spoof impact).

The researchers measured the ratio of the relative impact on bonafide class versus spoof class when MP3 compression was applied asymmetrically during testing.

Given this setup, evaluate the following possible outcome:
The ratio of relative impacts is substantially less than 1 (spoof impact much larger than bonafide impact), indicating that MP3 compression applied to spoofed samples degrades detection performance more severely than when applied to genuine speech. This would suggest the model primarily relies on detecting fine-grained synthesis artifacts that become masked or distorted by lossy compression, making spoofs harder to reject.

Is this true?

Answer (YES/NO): NO